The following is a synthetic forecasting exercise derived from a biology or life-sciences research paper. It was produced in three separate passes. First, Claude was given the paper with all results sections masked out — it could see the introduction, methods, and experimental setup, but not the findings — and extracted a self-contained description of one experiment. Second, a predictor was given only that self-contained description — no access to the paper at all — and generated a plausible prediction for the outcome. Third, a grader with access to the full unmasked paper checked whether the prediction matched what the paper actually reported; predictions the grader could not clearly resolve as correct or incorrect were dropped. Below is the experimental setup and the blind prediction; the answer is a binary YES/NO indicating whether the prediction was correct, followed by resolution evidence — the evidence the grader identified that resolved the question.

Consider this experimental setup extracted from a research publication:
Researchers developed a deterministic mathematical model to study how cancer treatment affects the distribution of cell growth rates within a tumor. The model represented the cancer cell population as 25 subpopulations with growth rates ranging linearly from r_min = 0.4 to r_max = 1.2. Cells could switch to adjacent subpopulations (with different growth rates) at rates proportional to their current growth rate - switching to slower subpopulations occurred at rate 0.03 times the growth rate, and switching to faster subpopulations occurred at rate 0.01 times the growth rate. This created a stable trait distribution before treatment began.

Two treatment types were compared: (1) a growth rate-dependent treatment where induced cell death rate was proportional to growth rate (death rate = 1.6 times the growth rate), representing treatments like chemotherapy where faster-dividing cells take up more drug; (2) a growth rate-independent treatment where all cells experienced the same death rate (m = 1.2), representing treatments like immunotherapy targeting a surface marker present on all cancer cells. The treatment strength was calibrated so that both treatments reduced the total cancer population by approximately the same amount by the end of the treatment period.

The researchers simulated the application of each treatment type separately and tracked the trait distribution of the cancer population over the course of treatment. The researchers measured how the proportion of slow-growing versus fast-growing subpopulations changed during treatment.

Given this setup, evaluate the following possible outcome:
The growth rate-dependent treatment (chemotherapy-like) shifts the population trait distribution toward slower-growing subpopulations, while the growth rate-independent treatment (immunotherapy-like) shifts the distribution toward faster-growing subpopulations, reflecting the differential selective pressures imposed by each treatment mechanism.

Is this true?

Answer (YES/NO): NO